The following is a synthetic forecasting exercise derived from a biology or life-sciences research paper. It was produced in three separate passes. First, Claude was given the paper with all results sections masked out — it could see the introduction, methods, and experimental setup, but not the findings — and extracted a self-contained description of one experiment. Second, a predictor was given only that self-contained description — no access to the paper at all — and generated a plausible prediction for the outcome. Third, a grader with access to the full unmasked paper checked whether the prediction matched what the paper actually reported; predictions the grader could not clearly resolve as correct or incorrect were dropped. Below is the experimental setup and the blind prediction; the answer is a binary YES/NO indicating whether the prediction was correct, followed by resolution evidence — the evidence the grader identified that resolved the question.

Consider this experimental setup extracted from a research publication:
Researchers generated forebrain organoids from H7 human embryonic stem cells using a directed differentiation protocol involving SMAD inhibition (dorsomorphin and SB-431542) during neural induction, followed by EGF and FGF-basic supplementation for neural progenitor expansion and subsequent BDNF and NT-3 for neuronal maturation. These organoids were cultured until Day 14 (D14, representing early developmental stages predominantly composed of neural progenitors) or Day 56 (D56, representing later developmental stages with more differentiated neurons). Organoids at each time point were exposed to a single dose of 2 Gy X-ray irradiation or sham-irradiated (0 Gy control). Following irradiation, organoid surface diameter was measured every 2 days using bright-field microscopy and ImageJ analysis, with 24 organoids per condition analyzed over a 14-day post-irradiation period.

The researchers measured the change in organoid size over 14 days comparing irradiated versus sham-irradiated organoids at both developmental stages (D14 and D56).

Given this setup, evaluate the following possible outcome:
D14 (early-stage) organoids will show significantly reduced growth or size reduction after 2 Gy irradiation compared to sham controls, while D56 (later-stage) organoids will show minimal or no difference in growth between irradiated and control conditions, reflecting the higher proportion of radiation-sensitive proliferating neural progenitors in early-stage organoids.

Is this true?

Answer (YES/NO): NO